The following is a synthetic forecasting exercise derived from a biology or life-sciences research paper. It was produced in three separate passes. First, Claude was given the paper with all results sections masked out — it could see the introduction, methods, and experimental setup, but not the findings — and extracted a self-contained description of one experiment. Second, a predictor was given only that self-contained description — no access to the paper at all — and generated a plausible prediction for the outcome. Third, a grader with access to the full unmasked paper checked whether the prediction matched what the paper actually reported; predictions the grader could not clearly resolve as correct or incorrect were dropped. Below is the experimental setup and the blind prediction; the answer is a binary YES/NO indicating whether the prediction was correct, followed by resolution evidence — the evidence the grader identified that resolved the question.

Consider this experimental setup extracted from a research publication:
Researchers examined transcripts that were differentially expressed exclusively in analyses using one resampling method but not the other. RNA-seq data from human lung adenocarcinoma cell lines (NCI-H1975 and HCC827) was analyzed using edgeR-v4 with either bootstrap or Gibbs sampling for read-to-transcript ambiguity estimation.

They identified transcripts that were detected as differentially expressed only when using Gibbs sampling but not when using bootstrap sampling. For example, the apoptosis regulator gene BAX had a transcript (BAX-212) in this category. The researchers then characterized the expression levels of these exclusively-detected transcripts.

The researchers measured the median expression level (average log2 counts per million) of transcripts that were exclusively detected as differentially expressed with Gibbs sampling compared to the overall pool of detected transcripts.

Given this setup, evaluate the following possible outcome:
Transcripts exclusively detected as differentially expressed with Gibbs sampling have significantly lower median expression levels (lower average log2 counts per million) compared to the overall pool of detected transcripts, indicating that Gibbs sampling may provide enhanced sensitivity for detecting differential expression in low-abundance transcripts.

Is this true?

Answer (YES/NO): YES